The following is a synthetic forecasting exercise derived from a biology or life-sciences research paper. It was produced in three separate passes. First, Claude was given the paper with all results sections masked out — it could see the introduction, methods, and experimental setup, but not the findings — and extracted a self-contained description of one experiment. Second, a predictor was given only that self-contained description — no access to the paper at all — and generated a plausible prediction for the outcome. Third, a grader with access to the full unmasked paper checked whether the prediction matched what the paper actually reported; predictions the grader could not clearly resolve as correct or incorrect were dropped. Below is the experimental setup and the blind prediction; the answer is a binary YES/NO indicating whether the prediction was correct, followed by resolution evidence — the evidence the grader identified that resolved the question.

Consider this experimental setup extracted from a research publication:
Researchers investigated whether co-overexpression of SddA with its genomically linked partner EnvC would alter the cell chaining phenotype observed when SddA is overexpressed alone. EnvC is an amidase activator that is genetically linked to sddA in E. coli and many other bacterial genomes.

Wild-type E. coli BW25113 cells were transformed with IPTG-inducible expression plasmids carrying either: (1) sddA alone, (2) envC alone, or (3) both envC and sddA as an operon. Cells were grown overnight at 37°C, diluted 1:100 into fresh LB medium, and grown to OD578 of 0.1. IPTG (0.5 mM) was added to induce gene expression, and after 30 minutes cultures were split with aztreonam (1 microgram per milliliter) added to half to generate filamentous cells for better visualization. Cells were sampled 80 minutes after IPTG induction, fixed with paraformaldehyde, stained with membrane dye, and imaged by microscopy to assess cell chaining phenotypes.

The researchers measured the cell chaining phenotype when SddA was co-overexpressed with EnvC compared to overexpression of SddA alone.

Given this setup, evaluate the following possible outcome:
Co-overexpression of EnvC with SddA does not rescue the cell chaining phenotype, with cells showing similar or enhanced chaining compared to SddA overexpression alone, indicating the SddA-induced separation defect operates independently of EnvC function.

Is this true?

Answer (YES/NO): NO